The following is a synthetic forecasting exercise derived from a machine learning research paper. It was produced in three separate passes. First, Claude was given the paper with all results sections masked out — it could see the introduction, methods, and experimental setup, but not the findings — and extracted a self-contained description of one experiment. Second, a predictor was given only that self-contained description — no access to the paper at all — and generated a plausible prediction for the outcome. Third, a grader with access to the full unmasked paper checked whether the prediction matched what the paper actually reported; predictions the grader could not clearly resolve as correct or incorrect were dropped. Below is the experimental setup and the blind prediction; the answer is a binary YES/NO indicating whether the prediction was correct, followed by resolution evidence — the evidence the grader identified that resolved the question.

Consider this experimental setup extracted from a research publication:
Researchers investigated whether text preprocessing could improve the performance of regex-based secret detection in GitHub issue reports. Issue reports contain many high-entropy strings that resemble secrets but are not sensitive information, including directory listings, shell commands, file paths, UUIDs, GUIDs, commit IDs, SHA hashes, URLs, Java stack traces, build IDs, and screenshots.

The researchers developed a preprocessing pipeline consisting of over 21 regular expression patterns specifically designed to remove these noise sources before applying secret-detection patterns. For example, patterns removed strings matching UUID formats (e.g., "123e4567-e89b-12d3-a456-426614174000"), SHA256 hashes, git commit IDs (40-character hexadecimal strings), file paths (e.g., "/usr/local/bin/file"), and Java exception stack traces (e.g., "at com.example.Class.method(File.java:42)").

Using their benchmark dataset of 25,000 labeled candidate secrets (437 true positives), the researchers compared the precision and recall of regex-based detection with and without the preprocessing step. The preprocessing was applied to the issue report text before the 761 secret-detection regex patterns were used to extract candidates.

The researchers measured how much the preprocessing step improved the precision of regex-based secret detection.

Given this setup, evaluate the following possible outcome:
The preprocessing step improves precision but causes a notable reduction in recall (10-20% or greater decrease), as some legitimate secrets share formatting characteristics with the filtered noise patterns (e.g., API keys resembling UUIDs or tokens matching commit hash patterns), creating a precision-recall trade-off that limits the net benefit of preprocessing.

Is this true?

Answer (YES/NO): NO